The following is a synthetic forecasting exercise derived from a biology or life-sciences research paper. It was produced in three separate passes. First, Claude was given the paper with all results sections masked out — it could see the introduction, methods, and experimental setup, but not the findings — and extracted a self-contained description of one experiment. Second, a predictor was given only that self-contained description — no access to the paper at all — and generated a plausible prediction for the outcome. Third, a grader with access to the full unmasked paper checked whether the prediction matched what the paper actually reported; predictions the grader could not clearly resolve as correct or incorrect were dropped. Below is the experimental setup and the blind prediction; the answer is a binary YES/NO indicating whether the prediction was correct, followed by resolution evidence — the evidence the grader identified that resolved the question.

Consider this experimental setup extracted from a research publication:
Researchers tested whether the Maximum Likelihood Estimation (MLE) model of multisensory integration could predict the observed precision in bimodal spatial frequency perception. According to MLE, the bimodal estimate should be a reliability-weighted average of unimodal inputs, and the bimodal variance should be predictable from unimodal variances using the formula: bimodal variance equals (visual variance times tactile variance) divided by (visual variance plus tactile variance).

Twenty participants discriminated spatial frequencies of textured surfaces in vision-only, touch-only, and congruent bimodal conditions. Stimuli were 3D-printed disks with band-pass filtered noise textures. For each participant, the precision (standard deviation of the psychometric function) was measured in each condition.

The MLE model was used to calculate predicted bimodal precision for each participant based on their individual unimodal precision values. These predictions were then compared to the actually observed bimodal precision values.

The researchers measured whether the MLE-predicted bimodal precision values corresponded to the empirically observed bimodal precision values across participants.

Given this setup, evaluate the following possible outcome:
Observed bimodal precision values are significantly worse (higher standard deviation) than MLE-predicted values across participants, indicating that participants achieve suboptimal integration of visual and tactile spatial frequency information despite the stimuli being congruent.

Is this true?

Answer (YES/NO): NO